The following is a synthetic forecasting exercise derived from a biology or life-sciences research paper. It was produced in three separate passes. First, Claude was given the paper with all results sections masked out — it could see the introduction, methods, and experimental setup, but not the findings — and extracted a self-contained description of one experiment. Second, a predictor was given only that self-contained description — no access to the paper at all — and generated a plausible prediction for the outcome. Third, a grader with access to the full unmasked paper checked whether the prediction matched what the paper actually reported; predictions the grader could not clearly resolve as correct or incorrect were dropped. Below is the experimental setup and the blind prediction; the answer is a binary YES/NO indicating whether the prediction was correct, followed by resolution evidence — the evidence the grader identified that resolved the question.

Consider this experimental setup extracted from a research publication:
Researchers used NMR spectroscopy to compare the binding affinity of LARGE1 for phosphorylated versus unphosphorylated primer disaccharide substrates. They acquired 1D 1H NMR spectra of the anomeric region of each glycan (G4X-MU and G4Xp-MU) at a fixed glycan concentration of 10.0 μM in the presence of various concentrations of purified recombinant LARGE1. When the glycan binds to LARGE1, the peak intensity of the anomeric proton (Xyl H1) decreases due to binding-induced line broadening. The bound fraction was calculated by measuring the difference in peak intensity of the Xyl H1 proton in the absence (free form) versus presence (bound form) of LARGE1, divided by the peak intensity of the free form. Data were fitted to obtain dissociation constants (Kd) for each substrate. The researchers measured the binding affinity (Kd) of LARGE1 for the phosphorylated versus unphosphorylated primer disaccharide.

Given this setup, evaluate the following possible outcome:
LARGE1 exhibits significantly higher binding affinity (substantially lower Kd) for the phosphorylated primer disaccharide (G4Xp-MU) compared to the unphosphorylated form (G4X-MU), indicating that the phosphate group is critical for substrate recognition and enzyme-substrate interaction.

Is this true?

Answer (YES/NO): YES